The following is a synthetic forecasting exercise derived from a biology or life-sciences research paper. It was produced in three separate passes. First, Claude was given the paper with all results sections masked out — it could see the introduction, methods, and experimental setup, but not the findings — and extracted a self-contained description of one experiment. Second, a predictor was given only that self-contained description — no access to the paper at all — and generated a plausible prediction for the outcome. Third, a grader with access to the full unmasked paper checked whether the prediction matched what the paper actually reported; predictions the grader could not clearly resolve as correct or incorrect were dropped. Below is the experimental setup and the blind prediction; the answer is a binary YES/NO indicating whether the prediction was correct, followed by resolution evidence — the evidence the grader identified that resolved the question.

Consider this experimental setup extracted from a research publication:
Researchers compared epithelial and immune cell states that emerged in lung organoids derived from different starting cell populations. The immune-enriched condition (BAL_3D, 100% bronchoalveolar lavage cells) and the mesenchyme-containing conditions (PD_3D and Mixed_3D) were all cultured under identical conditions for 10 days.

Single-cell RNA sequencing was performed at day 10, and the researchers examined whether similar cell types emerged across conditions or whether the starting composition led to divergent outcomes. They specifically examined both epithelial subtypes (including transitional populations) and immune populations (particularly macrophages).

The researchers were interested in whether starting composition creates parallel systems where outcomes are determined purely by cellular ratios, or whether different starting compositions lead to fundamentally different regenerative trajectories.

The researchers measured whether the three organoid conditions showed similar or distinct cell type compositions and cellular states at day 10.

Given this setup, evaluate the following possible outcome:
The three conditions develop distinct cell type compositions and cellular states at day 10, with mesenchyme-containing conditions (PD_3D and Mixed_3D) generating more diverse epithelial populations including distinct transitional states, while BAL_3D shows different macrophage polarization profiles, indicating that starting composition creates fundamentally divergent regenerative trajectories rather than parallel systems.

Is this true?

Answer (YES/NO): NO